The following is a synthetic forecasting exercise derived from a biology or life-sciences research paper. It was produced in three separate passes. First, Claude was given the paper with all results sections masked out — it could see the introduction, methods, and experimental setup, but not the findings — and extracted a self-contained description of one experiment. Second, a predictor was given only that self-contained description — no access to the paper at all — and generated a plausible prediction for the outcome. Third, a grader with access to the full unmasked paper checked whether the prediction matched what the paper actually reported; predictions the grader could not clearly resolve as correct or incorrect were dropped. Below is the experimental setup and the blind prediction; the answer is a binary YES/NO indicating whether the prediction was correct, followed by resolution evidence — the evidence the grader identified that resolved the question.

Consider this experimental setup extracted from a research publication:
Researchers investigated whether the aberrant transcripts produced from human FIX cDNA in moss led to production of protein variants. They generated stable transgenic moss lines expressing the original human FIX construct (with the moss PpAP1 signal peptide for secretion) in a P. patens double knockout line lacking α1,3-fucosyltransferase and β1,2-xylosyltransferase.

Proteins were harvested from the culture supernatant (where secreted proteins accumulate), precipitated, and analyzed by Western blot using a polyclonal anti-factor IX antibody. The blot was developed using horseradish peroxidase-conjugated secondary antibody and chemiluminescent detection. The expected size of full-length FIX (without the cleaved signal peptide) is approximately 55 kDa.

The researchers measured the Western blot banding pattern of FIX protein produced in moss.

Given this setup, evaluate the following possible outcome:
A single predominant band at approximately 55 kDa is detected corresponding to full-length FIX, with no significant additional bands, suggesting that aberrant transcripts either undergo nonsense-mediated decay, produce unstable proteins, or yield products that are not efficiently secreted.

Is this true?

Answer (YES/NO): NO